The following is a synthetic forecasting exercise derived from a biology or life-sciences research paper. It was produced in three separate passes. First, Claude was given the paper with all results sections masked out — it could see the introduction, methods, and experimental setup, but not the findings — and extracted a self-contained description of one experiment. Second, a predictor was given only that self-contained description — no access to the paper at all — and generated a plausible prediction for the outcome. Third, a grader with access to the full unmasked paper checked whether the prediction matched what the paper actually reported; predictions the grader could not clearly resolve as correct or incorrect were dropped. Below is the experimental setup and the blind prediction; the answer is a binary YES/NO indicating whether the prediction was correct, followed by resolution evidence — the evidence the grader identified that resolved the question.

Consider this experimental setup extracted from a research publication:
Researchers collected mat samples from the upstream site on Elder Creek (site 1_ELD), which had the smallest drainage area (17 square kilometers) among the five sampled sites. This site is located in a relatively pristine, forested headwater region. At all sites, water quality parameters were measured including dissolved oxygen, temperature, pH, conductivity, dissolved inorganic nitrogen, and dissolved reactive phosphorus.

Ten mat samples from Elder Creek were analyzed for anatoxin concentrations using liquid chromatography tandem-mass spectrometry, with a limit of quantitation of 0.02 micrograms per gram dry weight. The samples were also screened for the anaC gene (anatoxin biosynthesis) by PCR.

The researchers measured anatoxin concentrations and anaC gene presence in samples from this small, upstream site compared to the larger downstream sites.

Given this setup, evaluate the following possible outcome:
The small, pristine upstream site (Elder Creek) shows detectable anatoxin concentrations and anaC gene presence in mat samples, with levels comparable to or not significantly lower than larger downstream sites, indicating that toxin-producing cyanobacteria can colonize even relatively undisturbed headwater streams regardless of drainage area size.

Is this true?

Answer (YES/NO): NO